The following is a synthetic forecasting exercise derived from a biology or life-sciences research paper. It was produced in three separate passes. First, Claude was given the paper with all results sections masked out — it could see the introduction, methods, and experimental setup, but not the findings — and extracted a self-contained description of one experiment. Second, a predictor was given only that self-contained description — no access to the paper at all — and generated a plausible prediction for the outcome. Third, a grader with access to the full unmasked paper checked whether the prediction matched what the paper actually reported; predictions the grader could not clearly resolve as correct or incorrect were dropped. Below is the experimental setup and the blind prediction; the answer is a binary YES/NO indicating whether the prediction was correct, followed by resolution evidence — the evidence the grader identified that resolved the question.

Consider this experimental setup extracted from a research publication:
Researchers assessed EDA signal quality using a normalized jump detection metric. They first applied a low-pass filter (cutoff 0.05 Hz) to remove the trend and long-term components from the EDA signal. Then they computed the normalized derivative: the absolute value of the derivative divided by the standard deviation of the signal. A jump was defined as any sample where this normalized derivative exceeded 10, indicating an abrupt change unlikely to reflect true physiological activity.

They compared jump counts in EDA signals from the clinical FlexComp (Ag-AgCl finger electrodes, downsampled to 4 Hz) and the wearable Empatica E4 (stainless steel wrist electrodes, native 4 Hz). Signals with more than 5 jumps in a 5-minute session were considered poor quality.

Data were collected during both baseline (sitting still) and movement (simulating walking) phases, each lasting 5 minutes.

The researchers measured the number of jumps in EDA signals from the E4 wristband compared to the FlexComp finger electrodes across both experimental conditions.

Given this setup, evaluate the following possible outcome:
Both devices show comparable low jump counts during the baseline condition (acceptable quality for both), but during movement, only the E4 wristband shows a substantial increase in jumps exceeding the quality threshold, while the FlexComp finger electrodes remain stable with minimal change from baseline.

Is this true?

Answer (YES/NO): NO